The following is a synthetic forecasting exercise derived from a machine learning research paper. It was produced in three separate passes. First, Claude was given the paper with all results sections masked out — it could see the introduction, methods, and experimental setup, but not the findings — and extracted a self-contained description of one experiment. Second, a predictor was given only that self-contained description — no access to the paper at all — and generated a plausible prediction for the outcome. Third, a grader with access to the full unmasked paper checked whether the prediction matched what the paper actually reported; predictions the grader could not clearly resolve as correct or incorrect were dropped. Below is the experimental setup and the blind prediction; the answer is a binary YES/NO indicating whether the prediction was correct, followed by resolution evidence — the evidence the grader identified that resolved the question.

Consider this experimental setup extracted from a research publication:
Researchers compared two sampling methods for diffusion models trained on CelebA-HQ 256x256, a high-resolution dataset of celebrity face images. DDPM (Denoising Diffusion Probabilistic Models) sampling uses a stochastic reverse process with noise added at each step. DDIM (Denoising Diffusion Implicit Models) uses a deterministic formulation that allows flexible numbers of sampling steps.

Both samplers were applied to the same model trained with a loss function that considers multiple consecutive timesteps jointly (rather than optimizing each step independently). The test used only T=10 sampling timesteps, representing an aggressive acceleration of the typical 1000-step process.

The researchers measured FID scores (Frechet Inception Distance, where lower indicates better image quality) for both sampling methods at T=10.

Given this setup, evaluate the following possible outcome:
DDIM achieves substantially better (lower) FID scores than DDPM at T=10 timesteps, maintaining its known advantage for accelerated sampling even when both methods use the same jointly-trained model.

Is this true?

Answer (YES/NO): YES